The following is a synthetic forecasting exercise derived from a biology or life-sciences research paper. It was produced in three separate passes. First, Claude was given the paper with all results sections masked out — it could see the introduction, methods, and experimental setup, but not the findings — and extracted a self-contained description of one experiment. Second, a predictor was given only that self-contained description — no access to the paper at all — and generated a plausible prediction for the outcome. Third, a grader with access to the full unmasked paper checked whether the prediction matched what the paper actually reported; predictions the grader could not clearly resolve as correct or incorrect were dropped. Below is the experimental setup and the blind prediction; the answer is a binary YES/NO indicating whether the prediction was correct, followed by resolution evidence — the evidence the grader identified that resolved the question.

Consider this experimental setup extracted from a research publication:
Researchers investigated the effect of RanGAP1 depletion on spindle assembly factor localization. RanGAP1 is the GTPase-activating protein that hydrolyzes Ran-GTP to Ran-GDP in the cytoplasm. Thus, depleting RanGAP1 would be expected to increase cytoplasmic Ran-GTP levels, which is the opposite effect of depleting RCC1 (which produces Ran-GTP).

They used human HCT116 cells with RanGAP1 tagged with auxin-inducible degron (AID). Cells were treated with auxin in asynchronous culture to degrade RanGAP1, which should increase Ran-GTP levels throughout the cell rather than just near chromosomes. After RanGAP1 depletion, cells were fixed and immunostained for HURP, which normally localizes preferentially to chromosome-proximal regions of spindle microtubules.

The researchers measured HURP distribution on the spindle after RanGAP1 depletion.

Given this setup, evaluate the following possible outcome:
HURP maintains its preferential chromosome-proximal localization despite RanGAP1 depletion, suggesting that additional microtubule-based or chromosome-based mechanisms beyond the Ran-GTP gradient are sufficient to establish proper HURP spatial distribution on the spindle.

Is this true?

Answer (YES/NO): NO